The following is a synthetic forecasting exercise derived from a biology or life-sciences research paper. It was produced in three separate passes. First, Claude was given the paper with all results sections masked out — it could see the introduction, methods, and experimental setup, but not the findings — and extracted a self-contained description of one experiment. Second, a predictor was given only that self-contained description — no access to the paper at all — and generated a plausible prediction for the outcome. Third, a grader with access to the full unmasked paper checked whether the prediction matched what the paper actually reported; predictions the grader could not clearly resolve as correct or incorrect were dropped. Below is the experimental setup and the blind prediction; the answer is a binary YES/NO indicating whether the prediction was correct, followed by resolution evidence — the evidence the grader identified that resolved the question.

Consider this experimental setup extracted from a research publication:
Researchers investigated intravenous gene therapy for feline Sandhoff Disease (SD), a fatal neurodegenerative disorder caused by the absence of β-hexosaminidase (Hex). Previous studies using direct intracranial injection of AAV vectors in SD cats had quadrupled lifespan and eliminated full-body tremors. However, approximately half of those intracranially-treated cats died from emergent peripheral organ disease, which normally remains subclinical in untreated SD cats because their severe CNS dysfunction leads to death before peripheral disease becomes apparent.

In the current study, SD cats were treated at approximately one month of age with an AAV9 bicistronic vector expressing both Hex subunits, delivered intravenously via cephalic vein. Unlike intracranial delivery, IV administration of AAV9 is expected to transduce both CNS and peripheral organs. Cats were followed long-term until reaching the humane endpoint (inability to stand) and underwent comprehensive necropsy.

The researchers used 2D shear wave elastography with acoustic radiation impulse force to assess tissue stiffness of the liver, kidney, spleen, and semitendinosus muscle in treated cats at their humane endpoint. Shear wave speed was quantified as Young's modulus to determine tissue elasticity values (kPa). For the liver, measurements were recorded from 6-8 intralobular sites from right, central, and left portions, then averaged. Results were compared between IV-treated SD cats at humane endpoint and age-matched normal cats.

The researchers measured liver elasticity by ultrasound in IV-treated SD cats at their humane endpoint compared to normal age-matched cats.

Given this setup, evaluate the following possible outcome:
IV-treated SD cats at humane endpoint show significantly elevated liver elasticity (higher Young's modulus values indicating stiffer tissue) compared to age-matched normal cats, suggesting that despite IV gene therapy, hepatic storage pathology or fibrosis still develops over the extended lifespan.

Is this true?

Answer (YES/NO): NO